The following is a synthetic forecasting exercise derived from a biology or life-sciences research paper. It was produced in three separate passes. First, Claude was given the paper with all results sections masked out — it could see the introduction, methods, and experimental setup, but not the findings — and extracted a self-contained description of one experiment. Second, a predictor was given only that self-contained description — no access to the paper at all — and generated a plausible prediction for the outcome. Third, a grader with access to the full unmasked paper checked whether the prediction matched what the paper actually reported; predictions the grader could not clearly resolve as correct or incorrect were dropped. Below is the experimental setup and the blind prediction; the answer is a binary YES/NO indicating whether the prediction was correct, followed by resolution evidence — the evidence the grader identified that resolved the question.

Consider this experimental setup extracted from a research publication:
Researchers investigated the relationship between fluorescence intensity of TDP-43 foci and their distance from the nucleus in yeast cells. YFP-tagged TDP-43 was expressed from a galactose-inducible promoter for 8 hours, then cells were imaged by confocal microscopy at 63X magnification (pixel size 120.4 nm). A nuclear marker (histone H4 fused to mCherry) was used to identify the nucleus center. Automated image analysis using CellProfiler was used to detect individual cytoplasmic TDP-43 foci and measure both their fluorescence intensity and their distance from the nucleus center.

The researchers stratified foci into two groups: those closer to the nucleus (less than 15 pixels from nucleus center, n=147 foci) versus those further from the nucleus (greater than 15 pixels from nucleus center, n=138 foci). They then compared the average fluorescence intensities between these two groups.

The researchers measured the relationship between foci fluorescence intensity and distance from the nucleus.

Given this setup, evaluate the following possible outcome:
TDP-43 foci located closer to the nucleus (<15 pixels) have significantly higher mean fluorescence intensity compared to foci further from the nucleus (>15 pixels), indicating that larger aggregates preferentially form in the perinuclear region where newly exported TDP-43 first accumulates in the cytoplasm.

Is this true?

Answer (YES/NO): NO